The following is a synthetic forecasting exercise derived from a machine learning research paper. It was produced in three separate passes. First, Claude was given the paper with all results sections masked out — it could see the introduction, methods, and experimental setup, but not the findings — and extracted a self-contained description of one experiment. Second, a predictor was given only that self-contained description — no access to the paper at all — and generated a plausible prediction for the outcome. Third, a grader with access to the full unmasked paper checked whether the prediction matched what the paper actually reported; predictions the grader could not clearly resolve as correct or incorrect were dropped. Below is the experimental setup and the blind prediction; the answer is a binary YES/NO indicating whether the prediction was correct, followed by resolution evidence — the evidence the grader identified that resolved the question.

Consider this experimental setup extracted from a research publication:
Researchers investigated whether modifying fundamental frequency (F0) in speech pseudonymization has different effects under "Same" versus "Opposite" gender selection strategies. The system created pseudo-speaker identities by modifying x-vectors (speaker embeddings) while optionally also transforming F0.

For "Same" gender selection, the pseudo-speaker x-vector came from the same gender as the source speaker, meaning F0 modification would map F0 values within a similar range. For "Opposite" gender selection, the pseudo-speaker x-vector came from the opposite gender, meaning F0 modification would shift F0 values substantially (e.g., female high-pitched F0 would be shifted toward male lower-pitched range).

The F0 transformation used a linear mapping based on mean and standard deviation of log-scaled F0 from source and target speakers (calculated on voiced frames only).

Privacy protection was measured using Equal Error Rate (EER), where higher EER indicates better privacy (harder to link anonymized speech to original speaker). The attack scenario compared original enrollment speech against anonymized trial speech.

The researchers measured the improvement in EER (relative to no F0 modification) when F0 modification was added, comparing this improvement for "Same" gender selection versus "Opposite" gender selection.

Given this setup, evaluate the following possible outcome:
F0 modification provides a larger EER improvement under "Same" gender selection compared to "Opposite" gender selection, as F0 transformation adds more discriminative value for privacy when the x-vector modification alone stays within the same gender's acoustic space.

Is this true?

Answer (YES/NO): NO